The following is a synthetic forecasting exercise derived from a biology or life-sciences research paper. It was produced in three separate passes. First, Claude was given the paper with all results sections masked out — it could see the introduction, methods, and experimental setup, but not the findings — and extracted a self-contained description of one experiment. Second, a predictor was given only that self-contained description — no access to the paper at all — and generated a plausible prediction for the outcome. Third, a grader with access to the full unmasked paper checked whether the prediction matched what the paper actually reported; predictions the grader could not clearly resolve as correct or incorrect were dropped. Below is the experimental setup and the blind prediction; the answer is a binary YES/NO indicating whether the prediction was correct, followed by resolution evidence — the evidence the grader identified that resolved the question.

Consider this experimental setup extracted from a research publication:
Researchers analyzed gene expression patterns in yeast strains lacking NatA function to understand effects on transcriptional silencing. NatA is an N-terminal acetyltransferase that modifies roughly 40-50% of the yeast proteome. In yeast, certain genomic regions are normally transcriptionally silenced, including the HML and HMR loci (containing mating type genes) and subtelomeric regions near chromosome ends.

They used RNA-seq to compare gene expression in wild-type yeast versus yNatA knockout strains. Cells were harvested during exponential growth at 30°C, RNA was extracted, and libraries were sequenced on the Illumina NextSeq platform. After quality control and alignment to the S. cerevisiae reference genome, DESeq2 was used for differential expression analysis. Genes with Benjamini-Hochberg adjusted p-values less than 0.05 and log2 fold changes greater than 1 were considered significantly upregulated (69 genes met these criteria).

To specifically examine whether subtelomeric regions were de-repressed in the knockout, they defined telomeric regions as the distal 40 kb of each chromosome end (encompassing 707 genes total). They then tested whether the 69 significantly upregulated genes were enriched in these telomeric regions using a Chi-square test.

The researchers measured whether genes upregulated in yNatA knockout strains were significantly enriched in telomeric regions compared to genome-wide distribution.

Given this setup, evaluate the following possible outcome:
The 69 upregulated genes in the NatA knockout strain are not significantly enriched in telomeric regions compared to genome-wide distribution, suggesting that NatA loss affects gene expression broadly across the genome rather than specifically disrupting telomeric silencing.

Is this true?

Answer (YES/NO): NO